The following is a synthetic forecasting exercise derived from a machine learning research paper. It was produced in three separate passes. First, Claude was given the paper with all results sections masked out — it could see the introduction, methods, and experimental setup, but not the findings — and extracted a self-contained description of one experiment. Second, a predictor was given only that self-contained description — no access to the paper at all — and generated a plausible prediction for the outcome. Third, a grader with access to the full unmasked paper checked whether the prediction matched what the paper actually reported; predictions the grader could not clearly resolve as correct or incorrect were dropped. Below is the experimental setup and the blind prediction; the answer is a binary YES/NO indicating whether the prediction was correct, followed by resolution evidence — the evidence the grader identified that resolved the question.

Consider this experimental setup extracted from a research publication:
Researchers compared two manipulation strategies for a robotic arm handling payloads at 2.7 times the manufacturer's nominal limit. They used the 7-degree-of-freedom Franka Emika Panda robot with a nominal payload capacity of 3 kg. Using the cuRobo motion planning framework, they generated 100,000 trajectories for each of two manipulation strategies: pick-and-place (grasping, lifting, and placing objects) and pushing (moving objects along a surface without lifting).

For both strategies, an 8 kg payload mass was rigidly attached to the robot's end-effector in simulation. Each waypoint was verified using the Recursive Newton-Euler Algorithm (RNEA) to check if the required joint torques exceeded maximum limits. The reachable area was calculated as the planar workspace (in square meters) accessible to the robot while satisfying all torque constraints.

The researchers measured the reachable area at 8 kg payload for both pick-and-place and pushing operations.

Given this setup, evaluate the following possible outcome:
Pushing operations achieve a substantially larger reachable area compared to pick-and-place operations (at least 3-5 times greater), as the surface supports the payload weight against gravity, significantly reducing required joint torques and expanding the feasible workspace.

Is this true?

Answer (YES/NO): NO